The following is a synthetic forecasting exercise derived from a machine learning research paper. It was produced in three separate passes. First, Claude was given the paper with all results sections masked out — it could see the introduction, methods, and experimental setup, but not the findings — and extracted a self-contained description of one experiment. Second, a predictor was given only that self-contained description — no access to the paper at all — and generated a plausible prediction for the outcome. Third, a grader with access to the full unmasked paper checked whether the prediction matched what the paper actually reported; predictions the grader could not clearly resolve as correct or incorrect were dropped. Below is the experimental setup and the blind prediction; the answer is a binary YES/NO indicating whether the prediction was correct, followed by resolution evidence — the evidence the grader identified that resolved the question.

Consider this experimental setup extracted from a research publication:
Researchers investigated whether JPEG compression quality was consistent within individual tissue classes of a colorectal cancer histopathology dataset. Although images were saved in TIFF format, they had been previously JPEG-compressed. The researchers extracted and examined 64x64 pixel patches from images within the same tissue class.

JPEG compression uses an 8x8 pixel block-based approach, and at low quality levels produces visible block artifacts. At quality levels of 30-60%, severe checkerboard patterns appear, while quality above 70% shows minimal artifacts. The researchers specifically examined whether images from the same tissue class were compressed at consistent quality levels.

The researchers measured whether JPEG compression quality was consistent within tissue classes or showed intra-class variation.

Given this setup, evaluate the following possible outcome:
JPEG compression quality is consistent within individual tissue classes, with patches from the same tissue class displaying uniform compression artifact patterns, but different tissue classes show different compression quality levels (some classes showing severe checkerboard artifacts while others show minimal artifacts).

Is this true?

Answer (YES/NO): NO